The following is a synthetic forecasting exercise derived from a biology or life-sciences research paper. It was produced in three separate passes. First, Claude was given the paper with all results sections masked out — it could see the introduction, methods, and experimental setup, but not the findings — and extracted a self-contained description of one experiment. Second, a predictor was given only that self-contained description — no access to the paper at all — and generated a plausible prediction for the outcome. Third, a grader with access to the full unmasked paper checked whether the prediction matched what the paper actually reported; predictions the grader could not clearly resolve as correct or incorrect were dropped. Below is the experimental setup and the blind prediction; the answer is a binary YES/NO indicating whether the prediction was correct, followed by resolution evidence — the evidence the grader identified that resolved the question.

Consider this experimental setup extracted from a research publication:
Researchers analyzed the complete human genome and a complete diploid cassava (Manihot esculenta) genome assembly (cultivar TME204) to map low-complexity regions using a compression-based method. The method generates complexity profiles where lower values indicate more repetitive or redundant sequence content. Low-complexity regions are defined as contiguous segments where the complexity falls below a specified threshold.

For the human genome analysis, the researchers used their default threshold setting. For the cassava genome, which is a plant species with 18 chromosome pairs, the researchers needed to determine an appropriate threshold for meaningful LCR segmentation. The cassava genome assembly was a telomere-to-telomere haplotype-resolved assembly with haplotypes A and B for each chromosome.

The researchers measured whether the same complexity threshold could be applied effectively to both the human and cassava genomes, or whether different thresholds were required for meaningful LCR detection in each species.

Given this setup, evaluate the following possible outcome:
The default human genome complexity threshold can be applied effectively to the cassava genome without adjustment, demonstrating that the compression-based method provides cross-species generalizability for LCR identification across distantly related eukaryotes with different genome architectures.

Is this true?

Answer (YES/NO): NO